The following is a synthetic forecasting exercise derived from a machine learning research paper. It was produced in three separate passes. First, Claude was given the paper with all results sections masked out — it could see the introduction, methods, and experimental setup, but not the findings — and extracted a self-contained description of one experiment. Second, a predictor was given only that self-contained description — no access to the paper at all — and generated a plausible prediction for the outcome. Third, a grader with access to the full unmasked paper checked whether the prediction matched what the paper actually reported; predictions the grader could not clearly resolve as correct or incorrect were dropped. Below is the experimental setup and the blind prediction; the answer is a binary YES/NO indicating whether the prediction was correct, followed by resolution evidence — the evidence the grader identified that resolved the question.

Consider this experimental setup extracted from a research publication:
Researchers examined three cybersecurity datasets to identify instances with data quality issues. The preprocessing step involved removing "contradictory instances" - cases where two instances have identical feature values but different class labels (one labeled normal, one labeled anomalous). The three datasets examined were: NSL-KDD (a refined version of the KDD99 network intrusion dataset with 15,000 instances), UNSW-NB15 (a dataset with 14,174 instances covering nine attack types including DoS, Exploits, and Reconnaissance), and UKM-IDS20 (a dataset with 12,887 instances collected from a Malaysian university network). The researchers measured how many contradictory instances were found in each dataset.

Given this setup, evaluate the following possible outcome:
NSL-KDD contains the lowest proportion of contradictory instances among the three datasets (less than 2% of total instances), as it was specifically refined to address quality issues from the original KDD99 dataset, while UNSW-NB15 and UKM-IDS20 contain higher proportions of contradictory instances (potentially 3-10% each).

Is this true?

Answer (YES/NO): NO